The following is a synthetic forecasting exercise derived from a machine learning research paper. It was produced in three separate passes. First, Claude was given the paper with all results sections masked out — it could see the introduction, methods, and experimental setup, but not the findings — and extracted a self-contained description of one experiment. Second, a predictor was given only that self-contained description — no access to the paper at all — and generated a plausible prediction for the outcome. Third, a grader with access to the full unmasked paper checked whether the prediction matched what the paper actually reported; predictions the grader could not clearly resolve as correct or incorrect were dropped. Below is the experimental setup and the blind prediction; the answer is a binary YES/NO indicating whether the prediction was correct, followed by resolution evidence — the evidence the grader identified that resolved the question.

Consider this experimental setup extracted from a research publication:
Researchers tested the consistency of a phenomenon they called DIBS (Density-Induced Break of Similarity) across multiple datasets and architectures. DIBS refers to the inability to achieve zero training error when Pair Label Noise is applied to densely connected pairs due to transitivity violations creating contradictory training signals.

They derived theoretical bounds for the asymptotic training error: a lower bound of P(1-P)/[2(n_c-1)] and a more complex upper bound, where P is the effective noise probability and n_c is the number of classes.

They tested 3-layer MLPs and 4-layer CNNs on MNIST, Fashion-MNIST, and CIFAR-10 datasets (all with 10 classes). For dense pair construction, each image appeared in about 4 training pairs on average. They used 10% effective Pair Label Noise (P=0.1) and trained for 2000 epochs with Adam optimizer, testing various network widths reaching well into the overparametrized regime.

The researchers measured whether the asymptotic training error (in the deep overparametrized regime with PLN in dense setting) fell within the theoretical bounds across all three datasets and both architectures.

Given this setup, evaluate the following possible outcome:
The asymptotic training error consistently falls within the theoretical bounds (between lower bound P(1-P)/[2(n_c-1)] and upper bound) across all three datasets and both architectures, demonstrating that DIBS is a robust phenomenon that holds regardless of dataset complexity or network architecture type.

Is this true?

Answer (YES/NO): YES